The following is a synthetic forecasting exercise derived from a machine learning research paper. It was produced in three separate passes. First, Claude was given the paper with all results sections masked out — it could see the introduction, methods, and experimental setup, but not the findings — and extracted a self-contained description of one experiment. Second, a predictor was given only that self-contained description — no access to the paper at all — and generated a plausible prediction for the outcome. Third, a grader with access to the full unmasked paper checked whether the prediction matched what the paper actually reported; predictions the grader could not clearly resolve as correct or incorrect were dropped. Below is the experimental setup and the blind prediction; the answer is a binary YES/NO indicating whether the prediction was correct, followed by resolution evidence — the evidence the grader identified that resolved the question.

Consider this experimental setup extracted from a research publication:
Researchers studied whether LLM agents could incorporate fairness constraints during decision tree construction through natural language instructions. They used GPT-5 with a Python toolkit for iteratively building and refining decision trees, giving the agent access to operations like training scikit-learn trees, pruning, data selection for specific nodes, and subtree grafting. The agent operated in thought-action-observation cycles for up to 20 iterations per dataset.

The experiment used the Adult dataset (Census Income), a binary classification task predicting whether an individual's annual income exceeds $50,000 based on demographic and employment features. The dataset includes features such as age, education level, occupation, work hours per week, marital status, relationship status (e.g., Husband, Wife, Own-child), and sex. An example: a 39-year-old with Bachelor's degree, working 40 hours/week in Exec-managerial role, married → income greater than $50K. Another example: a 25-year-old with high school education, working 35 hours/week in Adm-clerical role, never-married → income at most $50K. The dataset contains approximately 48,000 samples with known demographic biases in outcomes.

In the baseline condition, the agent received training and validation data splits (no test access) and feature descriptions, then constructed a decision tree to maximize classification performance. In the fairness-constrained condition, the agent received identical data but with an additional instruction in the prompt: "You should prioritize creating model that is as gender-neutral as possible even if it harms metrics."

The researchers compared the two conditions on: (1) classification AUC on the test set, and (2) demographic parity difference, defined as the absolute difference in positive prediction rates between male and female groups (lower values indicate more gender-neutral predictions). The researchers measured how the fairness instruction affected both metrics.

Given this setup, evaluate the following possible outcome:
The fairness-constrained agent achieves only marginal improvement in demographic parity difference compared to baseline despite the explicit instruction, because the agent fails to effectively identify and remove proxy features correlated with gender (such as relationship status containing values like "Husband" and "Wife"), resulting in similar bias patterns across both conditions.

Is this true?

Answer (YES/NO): NO